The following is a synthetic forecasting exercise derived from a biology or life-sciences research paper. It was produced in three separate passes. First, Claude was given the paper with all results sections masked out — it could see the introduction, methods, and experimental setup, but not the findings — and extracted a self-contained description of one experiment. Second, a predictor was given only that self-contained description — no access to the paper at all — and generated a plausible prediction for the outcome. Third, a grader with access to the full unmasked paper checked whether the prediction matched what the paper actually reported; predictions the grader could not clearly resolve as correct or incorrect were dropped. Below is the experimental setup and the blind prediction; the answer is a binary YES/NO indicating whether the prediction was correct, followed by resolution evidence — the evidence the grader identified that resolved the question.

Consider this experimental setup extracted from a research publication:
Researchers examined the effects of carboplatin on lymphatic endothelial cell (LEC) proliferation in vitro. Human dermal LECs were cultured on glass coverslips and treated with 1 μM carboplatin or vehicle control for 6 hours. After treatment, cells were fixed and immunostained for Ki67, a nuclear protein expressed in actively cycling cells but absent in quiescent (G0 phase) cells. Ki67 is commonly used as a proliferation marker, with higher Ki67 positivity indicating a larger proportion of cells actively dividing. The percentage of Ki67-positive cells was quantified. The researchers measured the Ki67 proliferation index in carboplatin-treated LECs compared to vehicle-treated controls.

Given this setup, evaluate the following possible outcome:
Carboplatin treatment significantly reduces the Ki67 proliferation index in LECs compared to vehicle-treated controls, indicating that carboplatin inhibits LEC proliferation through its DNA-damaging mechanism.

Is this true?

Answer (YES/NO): NO